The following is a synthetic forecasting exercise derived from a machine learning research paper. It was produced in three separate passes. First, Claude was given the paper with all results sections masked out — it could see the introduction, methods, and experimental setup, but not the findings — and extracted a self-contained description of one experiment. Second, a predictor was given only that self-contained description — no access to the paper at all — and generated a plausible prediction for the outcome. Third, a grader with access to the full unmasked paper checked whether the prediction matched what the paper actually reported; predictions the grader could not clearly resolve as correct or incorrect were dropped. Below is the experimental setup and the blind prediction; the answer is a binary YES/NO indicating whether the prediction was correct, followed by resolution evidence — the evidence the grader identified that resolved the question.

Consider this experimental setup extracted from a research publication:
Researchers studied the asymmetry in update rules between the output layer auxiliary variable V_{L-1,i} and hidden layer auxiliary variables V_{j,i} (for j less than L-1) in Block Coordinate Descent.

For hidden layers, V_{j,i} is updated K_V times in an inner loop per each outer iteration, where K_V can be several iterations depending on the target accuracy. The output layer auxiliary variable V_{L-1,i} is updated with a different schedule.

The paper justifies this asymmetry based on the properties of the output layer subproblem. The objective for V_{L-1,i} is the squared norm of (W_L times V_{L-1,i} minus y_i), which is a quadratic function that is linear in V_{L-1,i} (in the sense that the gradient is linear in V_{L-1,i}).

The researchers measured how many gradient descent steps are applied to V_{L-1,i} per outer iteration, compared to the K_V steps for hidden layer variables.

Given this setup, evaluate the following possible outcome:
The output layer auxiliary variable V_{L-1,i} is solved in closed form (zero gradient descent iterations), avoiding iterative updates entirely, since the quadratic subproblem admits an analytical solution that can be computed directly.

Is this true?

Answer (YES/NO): NO